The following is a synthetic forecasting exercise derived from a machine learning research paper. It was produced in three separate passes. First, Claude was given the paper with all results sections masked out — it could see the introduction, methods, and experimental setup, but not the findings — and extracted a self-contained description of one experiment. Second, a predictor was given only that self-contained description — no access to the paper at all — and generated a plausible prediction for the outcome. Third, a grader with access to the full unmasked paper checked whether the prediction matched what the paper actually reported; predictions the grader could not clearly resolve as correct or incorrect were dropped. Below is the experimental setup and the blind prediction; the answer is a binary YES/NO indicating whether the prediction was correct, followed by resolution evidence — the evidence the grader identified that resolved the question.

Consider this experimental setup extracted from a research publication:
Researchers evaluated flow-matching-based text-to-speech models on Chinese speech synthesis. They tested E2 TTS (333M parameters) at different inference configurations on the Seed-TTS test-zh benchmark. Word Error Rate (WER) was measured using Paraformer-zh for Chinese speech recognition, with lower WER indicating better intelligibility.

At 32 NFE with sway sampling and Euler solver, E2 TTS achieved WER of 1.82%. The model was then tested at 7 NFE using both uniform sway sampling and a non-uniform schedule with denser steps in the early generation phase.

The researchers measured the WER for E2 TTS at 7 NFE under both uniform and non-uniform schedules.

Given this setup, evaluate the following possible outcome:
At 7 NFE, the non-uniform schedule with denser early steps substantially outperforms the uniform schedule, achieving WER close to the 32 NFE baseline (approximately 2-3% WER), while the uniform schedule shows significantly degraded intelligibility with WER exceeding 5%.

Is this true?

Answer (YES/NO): NO